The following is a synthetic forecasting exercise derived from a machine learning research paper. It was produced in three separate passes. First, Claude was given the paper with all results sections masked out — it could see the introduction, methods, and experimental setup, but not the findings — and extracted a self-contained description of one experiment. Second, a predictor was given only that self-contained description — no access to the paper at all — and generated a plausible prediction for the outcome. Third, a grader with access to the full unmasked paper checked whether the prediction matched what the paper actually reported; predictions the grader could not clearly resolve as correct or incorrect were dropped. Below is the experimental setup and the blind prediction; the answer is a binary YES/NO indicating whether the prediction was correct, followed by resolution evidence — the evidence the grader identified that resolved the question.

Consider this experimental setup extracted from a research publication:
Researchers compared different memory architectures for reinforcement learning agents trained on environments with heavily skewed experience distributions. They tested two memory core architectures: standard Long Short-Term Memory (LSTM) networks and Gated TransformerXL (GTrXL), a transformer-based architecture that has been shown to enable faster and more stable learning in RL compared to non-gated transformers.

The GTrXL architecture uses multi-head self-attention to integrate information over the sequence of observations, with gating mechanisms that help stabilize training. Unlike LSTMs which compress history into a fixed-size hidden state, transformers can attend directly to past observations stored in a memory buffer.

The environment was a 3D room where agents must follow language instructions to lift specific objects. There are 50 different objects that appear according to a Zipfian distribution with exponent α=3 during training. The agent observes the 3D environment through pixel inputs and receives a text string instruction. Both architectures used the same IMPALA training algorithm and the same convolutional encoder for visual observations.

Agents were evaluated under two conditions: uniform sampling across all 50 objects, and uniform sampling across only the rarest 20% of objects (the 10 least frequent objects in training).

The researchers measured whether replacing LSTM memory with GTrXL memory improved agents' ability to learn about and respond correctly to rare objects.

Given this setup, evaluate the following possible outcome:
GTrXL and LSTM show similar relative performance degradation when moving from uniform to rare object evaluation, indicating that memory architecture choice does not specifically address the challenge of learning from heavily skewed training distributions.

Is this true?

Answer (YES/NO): NO